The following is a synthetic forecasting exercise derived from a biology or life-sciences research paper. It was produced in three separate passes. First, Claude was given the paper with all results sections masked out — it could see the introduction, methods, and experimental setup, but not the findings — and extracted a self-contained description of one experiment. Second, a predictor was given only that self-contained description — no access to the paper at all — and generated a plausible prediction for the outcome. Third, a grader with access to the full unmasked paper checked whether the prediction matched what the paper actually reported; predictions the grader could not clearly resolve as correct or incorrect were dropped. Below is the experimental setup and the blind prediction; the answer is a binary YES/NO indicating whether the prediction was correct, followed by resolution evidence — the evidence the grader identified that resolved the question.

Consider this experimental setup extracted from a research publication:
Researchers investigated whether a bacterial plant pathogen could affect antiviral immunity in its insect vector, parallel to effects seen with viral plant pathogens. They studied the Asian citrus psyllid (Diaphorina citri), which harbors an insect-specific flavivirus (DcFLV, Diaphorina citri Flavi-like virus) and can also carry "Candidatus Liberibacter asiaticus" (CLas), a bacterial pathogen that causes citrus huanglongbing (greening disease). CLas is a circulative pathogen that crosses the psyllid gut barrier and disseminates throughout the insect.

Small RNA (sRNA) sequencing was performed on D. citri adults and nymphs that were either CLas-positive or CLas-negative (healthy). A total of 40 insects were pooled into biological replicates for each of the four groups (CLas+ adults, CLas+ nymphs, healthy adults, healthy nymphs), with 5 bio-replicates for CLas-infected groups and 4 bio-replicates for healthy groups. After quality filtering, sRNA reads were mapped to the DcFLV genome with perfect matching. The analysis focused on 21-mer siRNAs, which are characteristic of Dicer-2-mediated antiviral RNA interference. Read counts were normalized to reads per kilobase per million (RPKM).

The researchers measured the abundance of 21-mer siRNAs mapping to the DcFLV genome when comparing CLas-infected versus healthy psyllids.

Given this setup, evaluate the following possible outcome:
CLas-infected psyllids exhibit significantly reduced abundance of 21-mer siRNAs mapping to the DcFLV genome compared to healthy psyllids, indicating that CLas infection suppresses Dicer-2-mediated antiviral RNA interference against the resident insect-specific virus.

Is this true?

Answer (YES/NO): YES